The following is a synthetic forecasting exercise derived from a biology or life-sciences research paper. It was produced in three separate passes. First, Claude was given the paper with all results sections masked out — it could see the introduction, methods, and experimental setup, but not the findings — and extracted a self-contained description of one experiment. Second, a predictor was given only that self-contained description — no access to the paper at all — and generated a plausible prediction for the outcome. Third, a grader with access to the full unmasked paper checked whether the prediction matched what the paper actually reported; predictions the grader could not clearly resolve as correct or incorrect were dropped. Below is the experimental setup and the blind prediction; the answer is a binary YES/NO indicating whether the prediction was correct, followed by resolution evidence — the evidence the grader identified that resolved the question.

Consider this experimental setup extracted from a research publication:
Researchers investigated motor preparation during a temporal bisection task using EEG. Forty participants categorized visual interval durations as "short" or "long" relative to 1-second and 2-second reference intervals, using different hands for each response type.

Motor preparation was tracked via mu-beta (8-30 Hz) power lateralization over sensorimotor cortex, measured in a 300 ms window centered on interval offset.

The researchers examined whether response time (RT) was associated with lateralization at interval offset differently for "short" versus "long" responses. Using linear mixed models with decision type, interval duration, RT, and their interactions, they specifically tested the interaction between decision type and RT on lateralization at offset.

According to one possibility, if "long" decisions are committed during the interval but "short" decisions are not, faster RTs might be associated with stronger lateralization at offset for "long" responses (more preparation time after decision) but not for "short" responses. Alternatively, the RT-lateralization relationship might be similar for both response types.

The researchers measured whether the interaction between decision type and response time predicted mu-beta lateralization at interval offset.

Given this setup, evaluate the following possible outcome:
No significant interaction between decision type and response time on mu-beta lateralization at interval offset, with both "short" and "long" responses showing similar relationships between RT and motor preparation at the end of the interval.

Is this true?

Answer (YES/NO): NO